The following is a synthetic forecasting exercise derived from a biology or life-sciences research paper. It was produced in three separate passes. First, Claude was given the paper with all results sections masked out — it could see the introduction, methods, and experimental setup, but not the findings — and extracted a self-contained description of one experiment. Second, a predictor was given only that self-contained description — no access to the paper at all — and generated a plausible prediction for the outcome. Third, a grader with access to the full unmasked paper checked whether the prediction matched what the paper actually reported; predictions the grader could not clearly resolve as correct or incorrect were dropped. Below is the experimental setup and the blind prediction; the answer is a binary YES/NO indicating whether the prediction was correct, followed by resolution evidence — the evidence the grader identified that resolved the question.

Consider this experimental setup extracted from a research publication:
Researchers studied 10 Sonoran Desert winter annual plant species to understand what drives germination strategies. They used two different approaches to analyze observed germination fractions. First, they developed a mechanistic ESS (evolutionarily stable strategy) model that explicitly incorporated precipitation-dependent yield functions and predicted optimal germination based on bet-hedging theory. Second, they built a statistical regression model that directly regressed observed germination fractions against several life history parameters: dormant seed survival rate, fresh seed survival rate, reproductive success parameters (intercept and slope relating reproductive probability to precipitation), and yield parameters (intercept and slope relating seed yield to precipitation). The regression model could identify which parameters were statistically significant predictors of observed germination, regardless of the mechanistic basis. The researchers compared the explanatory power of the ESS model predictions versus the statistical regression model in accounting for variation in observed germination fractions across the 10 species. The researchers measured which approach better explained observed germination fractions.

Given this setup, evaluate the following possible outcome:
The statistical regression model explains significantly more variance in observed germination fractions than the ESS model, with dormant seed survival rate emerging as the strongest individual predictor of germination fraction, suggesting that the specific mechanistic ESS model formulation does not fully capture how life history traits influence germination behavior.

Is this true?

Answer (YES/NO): YES